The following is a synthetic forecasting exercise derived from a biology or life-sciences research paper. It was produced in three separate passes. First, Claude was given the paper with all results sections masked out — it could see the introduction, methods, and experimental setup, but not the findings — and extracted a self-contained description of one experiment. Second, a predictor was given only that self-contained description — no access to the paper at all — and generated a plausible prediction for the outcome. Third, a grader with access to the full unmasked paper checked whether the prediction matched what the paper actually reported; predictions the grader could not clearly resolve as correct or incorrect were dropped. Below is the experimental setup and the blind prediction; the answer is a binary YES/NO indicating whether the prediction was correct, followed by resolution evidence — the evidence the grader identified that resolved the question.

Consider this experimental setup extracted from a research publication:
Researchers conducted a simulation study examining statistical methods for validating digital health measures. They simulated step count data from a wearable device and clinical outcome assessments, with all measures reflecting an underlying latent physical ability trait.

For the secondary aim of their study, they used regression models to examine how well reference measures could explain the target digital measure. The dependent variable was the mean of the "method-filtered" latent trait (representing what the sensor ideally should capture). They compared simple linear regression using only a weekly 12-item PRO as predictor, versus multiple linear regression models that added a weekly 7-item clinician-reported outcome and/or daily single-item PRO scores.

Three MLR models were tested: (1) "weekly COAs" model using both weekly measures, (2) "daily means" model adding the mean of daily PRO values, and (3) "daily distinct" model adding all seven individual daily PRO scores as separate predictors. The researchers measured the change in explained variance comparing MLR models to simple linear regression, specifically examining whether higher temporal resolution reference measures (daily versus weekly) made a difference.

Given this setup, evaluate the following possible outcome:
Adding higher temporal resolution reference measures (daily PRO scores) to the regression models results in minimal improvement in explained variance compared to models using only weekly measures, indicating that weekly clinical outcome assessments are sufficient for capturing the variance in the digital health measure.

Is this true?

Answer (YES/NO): NO